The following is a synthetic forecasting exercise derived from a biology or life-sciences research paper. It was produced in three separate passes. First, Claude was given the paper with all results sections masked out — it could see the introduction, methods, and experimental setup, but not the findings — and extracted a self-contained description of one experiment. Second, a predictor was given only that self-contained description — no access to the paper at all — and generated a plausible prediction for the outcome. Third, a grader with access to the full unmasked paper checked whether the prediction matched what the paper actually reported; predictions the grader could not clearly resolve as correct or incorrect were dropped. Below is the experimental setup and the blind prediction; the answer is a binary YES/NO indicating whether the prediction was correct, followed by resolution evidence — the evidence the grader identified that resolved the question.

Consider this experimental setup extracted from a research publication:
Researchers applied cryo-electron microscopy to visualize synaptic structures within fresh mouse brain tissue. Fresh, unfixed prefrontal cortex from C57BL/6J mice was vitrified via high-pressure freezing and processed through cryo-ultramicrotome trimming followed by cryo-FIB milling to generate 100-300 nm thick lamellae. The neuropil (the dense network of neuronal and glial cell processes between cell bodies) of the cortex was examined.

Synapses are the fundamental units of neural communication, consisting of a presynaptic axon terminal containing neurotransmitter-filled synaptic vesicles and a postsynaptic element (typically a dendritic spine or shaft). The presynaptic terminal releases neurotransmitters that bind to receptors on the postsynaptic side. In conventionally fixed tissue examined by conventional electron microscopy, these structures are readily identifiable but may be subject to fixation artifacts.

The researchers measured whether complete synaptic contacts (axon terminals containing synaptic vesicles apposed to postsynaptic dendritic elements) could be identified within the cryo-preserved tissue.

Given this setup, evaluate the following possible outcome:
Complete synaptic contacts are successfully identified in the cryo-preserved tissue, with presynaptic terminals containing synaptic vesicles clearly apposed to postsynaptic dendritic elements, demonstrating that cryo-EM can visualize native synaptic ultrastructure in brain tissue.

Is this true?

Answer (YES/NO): YES